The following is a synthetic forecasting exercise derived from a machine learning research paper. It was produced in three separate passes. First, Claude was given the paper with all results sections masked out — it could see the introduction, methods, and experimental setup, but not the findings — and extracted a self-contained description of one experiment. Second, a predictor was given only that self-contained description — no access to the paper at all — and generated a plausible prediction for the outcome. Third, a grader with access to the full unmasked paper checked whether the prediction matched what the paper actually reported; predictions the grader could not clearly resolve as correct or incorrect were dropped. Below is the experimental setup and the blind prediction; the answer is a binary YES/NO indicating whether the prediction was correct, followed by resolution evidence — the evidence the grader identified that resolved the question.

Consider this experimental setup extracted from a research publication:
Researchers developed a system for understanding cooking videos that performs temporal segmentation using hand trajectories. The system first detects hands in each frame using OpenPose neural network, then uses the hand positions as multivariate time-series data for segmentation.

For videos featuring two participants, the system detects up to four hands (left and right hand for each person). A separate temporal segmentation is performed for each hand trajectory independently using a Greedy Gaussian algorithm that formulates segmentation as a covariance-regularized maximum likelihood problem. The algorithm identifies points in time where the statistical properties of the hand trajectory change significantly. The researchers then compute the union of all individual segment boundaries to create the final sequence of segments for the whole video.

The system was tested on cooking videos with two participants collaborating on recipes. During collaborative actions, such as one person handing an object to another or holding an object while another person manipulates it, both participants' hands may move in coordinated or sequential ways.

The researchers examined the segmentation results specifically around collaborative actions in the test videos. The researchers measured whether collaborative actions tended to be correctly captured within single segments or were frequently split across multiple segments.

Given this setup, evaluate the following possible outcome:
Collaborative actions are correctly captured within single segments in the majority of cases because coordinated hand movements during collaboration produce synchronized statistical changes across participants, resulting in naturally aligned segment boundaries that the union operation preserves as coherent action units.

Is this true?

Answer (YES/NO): NO